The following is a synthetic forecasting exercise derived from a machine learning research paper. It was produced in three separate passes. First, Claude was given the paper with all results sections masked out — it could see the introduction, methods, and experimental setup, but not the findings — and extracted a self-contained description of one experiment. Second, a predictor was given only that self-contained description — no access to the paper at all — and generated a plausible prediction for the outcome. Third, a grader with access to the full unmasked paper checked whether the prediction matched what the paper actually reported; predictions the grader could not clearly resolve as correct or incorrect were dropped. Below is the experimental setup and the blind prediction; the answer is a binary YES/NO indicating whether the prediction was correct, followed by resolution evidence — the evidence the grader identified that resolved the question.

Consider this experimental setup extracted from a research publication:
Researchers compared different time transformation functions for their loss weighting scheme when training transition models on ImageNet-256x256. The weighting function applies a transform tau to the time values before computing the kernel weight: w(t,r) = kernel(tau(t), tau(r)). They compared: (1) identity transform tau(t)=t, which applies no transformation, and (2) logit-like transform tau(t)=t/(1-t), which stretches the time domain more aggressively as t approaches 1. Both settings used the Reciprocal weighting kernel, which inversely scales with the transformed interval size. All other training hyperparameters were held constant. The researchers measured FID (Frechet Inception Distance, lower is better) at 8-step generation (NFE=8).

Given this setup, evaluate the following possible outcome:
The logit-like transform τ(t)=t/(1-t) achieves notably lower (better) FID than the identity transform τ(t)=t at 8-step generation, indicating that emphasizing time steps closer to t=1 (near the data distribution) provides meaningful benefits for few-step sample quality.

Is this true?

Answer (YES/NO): YES